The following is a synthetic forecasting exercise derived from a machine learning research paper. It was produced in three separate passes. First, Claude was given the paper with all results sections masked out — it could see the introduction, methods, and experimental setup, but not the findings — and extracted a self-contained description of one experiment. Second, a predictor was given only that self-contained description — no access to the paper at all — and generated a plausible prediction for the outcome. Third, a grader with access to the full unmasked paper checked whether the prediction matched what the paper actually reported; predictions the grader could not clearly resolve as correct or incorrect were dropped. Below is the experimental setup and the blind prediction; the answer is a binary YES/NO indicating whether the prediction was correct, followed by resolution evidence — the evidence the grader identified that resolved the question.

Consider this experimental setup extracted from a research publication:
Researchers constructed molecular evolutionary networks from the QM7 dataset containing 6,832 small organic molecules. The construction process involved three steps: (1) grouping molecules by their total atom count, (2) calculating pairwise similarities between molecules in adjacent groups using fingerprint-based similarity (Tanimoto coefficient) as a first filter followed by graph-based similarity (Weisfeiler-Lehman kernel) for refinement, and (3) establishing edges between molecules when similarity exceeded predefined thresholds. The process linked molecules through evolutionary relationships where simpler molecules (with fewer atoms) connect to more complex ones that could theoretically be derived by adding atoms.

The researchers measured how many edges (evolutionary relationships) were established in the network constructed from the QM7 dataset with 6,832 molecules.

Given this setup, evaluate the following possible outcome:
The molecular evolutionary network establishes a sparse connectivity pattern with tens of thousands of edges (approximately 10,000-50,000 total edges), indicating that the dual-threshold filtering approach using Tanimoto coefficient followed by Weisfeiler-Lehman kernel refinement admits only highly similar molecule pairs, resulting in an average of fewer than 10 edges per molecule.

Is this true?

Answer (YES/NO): NO